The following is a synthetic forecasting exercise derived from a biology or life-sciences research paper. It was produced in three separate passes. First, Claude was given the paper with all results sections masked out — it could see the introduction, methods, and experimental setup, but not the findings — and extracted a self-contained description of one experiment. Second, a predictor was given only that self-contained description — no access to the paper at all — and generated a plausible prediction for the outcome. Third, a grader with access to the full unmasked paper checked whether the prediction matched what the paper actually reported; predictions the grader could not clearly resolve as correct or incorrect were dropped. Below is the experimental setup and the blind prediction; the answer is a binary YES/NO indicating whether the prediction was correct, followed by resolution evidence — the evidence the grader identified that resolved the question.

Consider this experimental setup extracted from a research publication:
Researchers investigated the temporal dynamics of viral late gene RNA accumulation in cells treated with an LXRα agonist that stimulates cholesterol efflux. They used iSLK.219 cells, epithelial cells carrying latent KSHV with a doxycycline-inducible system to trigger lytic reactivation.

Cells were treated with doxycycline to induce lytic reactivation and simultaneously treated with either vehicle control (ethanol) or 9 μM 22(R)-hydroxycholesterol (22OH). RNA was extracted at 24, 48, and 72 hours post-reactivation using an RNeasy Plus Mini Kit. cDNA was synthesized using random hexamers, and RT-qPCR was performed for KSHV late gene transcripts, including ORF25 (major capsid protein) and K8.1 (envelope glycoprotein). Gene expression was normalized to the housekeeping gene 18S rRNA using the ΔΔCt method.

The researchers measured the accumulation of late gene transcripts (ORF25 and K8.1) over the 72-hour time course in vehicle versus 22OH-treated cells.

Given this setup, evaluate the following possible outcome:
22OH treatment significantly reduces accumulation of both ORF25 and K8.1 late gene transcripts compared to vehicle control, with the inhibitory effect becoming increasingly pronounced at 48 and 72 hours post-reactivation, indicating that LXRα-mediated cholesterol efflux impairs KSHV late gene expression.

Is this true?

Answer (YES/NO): NO